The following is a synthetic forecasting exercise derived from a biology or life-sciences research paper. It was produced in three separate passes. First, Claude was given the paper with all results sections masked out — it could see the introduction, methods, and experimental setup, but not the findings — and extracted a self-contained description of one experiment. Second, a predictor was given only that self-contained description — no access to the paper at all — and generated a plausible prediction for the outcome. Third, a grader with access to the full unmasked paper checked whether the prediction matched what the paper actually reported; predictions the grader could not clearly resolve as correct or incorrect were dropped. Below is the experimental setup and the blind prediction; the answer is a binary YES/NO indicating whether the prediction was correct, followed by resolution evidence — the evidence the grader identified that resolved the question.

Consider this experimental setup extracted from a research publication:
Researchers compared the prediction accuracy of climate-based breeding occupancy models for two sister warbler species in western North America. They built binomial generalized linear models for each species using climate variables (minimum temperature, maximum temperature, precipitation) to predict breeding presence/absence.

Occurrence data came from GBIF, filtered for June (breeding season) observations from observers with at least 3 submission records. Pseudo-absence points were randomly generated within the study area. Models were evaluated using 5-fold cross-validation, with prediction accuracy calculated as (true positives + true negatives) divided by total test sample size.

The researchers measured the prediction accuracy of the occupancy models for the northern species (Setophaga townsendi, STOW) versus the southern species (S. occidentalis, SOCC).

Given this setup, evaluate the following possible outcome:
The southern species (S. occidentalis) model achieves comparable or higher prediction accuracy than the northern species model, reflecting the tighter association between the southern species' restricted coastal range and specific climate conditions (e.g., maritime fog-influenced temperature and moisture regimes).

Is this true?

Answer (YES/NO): NO